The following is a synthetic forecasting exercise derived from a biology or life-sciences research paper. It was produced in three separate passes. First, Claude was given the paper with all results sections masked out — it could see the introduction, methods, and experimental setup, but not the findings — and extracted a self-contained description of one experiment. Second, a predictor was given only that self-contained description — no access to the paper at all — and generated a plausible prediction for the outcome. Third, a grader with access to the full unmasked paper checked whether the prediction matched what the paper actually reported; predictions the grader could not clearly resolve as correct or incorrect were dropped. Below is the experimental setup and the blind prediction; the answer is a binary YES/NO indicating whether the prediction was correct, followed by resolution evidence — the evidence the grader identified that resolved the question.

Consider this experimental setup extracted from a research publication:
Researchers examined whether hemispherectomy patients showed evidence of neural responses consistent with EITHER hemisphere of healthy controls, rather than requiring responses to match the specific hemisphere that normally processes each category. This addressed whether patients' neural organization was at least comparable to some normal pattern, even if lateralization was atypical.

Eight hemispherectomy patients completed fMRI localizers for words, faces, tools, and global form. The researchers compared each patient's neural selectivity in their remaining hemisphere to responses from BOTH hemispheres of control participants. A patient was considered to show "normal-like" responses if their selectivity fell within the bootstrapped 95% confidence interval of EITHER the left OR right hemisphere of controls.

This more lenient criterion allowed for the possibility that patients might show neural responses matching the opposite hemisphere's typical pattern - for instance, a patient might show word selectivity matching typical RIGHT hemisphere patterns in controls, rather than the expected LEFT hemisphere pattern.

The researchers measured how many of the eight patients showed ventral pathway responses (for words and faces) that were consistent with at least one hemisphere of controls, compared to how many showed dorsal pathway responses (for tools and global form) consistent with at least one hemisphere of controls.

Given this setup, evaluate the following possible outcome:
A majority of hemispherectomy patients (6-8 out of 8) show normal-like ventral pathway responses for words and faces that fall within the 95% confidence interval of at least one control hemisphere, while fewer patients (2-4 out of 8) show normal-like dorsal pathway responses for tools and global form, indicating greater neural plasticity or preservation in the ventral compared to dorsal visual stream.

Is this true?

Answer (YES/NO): YES